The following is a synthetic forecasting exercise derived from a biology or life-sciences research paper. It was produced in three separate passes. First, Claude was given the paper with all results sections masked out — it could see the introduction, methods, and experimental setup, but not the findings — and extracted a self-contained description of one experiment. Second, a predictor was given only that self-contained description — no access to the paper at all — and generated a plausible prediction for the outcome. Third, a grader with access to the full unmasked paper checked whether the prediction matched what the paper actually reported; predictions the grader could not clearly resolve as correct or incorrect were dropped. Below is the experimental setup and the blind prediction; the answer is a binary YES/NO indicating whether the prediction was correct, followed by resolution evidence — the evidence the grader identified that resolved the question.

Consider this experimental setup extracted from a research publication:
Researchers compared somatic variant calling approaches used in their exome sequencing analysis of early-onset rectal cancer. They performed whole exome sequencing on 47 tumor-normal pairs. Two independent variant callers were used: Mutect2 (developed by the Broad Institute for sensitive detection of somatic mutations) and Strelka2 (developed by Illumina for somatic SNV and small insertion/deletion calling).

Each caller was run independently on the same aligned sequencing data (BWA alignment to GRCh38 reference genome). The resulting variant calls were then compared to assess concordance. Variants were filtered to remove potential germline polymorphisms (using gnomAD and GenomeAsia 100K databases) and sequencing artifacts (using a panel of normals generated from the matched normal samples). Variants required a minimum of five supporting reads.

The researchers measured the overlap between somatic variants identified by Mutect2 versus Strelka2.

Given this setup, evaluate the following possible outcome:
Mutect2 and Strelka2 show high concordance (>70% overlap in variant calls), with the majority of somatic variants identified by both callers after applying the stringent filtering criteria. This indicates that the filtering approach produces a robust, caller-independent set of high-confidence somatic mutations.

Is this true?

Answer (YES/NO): NO